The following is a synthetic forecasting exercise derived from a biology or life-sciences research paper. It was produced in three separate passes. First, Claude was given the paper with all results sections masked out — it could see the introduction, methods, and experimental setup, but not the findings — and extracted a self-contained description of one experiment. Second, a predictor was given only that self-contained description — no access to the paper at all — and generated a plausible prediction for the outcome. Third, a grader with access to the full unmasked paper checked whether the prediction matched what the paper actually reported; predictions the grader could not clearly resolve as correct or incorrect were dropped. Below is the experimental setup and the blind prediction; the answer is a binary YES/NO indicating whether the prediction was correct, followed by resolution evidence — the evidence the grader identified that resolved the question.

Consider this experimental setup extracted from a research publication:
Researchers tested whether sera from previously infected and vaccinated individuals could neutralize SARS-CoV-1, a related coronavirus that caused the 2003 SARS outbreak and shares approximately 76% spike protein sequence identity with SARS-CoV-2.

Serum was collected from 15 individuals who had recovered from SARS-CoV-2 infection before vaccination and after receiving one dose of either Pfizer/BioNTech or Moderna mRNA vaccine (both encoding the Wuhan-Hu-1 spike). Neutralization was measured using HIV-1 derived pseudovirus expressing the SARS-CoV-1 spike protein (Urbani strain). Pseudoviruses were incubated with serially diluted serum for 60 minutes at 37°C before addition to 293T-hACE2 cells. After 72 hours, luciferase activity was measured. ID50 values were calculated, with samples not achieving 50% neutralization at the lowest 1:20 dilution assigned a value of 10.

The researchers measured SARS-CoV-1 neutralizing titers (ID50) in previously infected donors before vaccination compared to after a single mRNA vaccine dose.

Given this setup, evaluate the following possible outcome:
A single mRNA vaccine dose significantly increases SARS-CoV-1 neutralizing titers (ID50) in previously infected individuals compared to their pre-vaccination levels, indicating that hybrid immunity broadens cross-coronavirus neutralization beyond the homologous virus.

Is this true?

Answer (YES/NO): YES